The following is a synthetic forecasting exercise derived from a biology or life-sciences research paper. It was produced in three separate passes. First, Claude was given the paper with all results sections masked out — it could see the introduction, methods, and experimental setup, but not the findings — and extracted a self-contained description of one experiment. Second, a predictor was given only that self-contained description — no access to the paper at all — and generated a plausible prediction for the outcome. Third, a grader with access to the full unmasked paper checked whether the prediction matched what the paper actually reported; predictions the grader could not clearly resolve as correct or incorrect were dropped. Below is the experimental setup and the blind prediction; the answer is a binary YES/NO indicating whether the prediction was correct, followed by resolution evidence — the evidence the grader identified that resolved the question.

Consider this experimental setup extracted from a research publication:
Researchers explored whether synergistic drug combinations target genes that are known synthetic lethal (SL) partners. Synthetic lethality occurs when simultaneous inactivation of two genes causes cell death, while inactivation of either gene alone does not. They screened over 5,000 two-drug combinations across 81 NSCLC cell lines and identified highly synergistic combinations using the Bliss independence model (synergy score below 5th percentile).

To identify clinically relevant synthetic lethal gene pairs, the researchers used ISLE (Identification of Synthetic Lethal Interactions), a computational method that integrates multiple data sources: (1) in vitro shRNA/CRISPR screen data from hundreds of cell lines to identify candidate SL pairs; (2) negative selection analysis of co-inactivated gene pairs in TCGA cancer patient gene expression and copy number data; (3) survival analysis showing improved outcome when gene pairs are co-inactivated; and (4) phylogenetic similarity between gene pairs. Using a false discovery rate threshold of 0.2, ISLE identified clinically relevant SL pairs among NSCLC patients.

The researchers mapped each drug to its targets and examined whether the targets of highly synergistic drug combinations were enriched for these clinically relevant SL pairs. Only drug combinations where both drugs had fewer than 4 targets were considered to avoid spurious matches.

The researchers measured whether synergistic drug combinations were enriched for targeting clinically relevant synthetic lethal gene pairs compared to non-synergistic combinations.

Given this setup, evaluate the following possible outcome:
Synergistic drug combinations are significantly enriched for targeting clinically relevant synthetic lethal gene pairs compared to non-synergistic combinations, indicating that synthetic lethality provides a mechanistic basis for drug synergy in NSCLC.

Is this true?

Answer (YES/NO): NO